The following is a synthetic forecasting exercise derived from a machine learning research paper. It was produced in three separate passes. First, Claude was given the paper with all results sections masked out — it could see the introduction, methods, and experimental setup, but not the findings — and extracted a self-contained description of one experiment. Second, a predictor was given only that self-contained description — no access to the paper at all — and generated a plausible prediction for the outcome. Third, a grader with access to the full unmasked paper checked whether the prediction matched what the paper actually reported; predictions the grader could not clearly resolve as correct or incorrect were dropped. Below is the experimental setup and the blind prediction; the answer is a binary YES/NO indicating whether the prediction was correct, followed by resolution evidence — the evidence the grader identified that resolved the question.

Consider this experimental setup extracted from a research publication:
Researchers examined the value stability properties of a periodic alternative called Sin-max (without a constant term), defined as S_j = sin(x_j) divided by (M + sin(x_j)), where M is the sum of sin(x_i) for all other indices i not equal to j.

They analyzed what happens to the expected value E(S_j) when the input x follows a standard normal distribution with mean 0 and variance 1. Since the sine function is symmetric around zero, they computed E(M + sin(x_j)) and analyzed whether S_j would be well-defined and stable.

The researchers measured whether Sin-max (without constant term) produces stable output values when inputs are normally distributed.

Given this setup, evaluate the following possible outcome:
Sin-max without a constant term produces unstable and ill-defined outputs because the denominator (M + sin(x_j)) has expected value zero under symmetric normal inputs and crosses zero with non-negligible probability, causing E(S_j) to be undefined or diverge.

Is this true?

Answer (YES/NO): YES